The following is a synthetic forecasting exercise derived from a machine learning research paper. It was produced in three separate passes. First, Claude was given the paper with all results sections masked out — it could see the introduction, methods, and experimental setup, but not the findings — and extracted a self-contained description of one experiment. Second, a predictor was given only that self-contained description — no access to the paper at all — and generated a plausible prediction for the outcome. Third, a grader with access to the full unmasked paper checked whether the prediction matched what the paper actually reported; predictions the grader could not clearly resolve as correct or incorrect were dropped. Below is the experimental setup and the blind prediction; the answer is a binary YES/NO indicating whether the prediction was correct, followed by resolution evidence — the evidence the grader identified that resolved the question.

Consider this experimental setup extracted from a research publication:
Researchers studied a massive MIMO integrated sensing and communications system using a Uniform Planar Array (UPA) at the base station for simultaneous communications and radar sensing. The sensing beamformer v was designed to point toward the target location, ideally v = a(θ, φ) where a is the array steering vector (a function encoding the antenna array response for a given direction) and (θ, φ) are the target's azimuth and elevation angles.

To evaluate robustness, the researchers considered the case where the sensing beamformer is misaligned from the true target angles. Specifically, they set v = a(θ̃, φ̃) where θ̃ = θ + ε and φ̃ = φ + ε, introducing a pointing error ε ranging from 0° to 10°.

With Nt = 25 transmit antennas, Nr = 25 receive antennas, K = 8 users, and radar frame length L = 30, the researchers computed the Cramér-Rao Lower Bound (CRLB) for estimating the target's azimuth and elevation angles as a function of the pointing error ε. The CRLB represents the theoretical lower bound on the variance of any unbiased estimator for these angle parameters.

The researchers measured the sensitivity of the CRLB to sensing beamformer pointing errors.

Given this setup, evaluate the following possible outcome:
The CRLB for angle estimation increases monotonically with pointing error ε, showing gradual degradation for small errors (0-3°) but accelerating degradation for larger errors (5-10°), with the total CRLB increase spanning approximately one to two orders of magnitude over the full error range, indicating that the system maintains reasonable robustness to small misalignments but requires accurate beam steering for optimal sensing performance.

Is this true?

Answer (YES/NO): NO